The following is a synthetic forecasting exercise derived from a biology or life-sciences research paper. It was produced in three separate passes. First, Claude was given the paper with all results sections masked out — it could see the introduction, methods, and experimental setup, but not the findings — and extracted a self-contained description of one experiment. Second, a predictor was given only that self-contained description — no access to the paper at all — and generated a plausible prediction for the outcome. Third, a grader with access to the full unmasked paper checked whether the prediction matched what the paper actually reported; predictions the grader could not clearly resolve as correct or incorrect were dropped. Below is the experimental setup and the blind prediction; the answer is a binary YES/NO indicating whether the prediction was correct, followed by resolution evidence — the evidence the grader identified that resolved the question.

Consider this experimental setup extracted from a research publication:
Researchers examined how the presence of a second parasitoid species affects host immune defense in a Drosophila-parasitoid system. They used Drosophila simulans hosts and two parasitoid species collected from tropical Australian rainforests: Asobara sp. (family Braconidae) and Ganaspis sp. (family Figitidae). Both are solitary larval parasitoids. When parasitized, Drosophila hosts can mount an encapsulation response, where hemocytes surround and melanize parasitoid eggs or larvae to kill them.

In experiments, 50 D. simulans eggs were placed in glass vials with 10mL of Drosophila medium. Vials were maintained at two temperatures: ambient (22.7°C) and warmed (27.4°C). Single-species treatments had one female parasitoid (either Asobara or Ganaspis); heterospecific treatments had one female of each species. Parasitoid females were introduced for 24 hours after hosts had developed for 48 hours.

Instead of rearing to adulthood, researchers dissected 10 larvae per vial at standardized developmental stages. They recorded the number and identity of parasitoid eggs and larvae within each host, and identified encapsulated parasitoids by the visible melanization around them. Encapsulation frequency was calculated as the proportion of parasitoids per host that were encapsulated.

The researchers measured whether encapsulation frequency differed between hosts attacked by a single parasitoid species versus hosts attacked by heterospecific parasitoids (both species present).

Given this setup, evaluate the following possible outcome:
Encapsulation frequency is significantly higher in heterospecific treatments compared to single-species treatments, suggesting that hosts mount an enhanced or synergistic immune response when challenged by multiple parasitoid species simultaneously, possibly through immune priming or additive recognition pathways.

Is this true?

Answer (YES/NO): NO